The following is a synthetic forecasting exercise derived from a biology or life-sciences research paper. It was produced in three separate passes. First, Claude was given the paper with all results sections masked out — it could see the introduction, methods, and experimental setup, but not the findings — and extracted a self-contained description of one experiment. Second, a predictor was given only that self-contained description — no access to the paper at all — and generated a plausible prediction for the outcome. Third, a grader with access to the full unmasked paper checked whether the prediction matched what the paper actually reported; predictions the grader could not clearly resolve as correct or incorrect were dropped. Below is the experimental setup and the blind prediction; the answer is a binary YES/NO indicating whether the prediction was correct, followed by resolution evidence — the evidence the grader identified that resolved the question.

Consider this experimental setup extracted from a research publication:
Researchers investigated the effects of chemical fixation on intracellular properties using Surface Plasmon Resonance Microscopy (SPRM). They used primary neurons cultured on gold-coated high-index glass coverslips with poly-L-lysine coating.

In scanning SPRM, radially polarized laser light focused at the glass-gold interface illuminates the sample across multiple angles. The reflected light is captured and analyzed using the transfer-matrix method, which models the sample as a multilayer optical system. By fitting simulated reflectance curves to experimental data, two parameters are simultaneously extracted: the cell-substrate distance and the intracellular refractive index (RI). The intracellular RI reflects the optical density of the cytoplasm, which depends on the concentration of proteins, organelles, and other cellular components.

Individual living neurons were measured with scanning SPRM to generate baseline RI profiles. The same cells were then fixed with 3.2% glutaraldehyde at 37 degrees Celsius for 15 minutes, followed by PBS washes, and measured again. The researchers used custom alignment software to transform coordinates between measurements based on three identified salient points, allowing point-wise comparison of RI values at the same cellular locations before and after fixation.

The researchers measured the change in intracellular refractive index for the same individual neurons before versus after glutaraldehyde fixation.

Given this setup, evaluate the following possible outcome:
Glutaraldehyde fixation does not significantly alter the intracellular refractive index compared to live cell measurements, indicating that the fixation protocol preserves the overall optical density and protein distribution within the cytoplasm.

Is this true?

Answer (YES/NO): NO